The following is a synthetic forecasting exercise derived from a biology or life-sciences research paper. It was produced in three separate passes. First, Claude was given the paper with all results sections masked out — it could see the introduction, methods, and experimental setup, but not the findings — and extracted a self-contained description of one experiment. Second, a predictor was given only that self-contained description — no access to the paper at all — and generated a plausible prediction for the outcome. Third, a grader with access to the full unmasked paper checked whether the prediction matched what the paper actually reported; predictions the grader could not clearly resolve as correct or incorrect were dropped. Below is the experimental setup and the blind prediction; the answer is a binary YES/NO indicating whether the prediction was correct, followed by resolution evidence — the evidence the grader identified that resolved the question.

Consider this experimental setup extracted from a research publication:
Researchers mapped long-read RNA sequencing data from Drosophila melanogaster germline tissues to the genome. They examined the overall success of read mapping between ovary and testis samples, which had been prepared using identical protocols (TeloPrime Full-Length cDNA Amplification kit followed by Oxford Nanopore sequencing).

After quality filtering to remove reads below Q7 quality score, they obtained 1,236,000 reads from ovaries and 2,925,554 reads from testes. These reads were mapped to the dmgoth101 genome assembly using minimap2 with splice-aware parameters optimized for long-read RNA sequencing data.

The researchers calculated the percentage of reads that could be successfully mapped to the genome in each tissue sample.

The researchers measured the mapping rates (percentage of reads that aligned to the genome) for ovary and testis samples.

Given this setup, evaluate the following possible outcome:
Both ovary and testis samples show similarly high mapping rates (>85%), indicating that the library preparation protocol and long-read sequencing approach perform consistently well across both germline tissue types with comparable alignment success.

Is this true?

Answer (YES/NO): NO